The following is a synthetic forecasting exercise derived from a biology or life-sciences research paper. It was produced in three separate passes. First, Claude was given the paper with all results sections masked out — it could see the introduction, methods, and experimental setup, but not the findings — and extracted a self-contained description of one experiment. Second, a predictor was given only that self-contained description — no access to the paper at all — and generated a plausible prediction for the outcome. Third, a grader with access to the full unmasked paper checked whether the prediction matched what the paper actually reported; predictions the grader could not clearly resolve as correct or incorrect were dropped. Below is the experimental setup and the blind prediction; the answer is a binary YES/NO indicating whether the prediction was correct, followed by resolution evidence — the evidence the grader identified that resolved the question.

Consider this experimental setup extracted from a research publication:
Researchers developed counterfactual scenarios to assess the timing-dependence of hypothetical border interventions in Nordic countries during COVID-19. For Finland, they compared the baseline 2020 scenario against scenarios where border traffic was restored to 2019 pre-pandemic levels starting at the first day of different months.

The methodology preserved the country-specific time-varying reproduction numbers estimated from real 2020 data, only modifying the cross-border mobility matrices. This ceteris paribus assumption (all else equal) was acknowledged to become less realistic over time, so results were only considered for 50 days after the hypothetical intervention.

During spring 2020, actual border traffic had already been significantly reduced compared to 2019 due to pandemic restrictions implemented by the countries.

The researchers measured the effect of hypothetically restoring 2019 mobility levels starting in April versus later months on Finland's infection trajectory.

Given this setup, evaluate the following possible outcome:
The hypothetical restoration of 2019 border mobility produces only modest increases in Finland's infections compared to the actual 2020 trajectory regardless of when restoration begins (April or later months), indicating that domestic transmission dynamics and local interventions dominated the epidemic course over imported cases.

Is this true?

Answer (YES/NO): NO